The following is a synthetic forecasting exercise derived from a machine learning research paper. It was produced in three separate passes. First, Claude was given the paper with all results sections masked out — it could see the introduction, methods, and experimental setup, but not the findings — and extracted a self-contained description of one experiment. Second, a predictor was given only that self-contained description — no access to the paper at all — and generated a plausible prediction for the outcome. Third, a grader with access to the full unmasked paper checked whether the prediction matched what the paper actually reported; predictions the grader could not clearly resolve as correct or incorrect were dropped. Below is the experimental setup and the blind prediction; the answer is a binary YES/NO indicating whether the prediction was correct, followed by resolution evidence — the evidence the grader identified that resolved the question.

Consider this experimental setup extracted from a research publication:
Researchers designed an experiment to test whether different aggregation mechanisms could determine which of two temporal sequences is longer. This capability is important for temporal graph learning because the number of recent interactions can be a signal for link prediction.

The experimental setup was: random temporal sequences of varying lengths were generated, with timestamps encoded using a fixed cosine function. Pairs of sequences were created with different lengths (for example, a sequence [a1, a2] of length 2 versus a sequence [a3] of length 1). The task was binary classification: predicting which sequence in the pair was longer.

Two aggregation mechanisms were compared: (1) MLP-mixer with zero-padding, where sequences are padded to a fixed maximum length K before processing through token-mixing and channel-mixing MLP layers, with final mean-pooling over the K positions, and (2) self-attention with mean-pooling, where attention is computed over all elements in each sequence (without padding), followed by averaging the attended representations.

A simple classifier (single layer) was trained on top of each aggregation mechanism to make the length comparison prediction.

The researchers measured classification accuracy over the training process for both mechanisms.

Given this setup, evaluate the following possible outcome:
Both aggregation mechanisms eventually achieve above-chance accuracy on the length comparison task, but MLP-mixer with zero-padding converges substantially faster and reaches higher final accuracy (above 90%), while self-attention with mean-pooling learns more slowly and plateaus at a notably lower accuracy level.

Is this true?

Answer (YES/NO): NO